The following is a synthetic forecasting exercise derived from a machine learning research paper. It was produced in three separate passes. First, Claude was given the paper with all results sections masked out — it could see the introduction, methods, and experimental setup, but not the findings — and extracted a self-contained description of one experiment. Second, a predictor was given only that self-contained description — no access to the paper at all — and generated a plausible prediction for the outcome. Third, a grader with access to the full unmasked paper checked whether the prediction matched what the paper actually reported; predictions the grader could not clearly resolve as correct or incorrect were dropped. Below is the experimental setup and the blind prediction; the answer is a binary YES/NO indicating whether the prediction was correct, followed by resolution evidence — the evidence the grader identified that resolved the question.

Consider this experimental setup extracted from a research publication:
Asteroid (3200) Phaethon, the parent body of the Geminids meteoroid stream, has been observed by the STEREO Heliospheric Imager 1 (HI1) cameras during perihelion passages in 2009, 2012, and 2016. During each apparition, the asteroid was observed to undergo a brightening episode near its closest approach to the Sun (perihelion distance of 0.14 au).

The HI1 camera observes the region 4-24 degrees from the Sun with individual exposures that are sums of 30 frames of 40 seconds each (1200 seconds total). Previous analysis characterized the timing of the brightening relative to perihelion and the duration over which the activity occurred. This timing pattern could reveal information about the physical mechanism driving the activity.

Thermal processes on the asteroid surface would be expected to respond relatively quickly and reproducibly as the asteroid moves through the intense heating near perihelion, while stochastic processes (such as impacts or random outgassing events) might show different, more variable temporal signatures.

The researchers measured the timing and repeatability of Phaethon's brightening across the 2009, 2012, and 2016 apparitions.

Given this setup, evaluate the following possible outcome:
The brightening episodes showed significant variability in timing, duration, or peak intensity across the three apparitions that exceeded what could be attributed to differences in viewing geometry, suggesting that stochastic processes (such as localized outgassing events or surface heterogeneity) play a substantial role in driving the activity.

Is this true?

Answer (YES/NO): NO